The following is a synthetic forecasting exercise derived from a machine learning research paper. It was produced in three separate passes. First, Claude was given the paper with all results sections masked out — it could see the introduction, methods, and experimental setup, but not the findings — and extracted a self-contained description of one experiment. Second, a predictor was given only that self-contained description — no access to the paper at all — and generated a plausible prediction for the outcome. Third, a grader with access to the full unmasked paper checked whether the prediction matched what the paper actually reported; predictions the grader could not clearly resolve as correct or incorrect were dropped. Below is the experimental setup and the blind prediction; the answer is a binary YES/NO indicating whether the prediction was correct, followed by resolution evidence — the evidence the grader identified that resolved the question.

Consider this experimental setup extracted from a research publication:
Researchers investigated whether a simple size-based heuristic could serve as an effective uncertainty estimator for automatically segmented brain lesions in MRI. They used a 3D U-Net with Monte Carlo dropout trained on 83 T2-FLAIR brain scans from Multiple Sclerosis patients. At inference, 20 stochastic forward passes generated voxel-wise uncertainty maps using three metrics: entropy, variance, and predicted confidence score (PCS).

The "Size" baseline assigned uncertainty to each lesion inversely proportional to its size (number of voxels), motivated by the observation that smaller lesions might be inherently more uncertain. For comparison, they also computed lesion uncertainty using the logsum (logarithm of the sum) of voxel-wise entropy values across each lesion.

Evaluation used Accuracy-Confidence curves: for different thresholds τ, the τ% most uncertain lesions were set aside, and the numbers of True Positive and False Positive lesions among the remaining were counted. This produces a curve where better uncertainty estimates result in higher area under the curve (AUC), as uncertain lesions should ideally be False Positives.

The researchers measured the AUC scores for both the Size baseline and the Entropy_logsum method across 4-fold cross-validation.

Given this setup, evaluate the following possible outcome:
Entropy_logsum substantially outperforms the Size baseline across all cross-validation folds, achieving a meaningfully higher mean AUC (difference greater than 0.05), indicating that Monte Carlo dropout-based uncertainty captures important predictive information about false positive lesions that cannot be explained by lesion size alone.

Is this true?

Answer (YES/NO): NO